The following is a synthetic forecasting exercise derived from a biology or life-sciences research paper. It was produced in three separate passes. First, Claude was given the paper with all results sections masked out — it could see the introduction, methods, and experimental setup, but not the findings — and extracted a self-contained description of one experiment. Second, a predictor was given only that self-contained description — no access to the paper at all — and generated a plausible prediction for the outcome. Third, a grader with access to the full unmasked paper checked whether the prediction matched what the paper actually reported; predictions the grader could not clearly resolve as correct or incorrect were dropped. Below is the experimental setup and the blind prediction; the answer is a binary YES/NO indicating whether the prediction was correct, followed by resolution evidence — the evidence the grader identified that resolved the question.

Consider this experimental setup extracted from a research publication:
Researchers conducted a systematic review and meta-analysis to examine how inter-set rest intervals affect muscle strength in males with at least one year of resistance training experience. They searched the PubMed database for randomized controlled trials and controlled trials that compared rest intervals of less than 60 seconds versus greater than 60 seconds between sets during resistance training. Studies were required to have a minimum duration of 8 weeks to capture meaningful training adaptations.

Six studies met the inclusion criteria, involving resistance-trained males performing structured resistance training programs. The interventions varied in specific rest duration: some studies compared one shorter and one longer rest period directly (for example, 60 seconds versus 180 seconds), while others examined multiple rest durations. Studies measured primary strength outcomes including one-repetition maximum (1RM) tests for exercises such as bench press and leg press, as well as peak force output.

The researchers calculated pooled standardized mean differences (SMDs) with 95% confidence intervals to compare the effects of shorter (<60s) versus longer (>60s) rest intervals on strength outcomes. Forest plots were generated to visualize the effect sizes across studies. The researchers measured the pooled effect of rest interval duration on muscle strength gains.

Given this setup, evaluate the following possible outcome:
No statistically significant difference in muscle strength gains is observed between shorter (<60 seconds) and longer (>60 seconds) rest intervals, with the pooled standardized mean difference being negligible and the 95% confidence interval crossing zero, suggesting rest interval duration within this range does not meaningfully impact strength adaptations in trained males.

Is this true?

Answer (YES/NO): NO